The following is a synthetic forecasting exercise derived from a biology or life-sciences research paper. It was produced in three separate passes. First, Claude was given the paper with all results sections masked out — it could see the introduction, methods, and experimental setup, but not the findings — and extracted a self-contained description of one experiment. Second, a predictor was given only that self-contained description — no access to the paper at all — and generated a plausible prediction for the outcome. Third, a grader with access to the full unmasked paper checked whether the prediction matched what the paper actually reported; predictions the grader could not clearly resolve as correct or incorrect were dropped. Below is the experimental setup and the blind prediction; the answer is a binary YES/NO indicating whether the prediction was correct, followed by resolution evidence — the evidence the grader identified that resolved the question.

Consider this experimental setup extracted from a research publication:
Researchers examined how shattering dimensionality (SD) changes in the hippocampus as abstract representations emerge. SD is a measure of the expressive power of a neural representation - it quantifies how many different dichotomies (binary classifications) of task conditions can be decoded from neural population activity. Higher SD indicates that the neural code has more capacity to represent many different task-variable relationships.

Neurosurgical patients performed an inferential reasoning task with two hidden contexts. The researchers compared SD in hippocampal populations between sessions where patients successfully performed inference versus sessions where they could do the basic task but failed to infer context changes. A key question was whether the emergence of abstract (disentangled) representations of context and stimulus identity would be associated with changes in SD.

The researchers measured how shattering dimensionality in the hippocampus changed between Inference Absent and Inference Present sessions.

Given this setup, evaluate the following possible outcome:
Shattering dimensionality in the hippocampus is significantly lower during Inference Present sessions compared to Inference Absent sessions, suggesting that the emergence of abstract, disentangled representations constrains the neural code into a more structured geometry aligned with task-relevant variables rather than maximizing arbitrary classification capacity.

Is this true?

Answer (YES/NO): NO